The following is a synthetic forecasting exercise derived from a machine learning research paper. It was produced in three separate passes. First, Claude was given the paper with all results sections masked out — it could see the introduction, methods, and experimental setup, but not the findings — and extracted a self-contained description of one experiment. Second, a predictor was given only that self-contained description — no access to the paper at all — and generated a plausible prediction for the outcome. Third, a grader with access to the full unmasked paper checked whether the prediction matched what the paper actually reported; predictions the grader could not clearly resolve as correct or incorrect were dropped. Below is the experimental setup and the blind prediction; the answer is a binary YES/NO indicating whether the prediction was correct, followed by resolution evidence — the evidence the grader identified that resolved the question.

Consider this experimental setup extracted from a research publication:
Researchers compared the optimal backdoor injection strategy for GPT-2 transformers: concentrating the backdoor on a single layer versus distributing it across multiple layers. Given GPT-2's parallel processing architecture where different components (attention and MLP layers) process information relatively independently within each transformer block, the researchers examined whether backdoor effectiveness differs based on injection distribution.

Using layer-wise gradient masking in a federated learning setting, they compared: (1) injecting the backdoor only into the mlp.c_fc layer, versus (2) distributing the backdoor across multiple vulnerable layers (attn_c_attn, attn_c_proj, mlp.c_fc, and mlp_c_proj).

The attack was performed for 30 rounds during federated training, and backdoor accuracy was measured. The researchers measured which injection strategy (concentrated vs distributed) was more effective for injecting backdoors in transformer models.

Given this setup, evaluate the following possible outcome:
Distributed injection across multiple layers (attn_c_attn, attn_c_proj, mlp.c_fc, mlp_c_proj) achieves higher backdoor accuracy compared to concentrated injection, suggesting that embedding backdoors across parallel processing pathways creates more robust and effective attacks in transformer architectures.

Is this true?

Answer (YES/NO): NO